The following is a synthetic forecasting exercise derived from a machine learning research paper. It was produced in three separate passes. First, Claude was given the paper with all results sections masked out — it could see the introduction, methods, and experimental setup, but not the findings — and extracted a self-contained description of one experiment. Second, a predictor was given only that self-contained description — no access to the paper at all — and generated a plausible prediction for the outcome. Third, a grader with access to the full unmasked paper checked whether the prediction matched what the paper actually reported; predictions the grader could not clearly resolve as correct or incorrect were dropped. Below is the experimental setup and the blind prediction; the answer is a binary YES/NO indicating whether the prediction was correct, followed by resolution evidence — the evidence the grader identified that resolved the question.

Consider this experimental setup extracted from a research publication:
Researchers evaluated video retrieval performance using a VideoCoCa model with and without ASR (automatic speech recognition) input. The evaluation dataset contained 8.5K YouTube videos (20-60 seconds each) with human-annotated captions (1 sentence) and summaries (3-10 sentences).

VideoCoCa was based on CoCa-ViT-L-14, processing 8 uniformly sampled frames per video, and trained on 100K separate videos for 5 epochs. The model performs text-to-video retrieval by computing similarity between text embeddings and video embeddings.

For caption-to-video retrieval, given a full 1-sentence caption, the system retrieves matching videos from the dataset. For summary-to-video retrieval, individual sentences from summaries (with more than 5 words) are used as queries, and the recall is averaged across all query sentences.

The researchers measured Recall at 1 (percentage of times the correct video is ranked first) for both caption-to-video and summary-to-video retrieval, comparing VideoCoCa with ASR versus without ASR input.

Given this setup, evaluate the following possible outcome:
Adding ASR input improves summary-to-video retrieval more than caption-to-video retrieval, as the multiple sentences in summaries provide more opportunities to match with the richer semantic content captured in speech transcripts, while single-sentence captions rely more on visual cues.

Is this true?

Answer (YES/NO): NO